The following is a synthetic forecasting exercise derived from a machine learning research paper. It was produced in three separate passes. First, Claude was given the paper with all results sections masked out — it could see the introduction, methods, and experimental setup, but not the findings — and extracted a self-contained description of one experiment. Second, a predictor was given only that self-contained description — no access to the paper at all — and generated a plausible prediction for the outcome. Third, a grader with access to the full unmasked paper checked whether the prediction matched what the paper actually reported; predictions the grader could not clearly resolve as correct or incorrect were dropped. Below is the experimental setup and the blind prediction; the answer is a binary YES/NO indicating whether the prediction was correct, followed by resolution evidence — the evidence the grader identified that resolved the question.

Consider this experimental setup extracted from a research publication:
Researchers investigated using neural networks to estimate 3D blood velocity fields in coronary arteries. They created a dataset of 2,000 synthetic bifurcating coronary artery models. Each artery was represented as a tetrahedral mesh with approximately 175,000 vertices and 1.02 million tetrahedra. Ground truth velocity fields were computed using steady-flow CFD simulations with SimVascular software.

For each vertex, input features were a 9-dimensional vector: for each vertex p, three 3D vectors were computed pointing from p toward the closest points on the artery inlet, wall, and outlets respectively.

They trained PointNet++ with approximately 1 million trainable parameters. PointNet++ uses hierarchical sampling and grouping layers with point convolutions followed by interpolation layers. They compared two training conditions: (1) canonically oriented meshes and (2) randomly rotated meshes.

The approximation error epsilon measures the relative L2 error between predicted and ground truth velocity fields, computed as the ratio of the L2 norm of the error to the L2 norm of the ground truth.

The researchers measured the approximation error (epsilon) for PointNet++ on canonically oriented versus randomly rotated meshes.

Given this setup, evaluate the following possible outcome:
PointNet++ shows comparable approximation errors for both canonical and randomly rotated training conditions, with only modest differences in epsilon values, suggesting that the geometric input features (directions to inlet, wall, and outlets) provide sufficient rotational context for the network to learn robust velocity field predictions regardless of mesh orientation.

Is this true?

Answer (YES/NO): NO